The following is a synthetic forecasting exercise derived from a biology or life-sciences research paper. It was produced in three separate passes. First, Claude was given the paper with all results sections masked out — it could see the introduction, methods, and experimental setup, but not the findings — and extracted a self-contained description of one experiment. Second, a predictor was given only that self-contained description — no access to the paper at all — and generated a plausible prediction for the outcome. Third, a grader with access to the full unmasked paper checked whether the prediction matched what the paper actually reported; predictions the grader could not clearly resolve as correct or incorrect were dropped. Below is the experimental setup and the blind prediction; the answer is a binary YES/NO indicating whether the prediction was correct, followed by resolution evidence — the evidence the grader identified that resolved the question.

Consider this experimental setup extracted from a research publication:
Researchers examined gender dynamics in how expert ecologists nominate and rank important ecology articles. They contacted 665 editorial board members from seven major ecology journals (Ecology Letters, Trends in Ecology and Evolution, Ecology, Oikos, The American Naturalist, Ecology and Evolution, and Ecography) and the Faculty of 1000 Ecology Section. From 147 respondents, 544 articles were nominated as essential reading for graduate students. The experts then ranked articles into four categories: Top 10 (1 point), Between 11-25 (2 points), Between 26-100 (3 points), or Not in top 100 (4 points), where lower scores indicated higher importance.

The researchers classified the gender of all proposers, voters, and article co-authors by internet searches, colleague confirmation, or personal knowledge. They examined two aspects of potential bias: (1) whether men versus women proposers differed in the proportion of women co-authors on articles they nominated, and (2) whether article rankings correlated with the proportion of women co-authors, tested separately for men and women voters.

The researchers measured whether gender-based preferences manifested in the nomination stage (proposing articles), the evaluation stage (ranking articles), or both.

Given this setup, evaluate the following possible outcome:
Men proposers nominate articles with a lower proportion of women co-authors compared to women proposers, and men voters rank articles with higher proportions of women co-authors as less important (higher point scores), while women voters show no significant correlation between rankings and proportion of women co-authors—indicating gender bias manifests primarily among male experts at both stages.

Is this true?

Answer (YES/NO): NO